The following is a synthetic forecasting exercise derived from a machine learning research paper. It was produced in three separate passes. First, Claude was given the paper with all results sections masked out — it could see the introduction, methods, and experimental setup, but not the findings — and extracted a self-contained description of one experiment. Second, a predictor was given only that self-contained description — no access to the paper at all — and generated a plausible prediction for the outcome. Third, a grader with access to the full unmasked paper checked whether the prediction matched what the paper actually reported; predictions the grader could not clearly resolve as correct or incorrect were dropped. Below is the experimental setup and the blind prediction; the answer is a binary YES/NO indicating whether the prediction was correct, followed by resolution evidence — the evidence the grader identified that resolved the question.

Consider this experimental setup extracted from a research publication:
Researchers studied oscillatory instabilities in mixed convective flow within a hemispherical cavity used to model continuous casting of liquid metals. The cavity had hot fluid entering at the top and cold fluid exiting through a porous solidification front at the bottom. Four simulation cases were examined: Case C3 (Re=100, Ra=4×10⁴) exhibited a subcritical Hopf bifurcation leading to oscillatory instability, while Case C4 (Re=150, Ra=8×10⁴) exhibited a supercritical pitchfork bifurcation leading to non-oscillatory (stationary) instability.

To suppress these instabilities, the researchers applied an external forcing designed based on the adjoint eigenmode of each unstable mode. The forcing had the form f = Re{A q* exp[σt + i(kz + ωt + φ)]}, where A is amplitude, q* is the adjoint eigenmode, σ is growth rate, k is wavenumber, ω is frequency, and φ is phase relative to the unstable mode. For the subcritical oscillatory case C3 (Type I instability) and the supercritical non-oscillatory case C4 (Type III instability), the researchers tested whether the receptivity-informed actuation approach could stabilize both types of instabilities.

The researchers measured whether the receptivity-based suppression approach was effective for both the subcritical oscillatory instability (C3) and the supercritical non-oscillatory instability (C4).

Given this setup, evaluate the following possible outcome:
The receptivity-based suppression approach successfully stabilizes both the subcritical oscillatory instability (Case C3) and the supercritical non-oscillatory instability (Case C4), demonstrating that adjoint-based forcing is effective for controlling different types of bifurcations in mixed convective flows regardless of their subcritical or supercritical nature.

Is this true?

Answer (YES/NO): YES